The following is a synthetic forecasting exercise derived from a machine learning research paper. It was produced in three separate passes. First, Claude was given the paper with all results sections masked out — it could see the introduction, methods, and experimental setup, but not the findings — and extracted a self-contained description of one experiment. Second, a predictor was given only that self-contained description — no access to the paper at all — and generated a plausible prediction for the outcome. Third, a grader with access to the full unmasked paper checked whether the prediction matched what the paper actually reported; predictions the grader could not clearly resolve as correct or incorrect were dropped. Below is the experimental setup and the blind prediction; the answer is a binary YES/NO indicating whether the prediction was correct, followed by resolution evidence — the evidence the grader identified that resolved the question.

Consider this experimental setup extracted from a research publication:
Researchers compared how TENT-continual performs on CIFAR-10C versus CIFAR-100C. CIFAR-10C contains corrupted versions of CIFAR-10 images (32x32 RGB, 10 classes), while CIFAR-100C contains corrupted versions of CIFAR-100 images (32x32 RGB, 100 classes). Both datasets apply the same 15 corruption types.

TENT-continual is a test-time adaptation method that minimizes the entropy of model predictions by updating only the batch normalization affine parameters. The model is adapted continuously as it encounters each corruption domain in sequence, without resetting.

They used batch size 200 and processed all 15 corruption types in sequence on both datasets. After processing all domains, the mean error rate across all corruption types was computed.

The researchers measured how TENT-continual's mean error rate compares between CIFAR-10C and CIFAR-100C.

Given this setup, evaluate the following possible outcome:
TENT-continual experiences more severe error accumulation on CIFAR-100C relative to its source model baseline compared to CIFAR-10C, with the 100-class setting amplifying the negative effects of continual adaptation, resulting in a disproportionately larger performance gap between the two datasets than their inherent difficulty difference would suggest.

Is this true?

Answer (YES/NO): YES